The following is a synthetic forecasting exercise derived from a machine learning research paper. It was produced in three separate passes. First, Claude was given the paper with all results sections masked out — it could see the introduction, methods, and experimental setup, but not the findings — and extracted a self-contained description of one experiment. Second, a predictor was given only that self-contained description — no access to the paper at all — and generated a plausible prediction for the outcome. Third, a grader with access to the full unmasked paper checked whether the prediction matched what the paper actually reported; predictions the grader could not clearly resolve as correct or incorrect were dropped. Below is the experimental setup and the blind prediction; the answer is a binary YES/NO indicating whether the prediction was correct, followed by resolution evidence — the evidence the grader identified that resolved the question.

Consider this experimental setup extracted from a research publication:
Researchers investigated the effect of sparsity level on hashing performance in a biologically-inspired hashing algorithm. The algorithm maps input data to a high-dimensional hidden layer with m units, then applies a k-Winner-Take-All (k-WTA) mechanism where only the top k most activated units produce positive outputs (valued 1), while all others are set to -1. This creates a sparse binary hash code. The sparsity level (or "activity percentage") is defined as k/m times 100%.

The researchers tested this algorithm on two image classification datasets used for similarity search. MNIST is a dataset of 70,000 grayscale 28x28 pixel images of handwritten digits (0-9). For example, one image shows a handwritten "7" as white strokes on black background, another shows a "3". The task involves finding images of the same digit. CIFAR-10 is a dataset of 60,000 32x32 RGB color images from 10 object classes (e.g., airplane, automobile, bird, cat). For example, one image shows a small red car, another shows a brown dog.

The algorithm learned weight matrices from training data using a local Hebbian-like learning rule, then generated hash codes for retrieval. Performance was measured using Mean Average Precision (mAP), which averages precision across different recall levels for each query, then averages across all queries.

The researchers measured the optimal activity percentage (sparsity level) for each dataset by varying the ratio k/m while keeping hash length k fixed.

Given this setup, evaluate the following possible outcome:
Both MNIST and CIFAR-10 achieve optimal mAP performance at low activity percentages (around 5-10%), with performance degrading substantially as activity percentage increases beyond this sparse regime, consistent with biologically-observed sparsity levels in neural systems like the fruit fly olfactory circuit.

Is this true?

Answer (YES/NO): NO